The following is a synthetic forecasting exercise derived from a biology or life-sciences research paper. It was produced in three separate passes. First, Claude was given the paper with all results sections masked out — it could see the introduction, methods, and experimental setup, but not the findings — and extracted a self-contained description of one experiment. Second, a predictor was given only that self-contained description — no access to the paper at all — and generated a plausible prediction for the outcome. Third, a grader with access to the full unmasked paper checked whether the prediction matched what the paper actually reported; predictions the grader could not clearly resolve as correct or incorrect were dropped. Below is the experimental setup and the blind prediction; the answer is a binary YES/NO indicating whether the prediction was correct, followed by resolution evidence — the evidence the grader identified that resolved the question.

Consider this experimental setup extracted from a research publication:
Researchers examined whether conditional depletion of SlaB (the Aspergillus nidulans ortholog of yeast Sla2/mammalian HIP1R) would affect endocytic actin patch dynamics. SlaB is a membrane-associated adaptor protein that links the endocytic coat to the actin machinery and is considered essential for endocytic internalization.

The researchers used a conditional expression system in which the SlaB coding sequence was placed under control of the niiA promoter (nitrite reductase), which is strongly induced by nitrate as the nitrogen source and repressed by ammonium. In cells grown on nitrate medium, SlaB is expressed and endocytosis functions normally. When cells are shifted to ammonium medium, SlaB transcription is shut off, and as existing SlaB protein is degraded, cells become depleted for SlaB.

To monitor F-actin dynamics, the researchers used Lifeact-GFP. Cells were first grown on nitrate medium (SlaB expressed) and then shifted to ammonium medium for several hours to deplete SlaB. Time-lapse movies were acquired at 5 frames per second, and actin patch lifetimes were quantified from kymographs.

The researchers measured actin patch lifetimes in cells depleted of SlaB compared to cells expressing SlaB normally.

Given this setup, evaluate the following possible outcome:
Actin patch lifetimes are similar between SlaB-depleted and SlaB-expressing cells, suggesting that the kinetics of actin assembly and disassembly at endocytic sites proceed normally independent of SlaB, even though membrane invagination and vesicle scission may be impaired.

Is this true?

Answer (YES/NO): NO